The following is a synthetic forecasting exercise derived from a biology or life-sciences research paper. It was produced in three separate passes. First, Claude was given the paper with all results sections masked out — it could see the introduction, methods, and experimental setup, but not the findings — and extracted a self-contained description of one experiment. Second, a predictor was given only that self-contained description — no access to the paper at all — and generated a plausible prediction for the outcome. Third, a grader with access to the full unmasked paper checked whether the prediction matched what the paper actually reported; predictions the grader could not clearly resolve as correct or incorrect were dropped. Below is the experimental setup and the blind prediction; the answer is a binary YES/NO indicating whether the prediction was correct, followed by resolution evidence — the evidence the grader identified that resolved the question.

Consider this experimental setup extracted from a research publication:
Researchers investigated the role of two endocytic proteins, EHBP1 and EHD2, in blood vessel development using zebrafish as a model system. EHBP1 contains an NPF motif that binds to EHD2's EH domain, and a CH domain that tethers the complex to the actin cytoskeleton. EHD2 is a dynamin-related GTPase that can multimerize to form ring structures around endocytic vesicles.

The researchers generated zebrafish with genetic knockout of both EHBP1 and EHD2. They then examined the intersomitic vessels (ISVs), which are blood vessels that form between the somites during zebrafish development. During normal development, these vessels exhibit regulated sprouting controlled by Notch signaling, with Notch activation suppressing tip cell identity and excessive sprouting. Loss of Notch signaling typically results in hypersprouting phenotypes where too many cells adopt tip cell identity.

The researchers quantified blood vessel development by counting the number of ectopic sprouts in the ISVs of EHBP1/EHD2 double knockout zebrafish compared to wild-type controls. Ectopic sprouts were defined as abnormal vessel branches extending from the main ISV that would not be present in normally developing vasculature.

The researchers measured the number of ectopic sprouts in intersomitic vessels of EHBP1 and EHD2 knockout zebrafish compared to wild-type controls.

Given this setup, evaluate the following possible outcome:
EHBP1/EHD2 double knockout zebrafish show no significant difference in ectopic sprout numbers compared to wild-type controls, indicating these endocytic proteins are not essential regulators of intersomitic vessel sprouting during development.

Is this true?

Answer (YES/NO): NO